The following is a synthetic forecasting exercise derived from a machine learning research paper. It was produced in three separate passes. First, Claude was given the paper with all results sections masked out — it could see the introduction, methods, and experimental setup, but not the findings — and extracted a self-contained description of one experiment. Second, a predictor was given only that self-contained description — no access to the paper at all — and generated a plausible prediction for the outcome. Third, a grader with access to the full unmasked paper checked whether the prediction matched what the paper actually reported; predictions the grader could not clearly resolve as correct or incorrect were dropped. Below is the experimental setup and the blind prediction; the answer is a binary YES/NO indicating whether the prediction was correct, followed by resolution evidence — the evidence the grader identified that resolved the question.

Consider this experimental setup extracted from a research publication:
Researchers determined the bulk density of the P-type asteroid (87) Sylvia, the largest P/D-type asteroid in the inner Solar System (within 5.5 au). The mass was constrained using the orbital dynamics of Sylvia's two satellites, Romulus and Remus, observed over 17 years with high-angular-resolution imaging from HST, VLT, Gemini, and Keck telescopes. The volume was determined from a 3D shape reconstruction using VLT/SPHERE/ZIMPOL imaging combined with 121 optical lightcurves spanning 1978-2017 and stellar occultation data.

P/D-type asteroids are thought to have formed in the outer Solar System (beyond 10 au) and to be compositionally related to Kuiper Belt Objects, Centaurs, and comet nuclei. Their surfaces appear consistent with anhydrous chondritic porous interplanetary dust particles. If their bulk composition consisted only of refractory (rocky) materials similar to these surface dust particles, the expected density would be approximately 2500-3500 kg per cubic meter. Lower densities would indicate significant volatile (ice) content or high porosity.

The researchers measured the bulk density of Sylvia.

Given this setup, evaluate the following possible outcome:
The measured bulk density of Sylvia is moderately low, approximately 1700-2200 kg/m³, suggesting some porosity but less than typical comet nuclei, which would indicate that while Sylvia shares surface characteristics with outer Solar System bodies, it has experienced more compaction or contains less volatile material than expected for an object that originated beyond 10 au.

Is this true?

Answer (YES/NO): NO